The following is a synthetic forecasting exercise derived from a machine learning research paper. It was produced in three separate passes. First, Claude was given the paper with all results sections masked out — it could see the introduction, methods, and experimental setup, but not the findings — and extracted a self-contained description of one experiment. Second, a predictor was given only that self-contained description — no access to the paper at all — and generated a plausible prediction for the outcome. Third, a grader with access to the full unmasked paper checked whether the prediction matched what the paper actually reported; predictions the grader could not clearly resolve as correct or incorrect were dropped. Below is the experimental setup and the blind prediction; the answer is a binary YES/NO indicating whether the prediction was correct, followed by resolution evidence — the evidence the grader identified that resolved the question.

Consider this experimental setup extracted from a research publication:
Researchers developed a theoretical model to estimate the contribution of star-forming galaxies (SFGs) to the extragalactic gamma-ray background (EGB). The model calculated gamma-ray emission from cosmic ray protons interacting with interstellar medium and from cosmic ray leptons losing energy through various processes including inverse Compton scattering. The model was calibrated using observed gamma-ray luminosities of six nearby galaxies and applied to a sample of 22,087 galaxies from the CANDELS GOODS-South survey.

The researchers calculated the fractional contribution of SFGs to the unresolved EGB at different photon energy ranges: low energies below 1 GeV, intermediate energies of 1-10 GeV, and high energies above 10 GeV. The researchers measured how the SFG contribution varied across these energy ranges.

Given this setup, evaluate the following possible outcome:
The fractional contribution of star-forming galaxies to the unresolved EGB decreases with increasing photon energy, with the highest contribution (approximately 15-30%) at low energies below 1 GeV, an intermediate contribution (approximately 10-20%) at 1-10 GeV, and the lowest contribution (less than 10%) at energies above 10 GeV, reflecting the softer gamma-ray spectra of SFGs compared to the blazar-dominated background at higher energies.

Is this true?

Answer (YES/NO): NO